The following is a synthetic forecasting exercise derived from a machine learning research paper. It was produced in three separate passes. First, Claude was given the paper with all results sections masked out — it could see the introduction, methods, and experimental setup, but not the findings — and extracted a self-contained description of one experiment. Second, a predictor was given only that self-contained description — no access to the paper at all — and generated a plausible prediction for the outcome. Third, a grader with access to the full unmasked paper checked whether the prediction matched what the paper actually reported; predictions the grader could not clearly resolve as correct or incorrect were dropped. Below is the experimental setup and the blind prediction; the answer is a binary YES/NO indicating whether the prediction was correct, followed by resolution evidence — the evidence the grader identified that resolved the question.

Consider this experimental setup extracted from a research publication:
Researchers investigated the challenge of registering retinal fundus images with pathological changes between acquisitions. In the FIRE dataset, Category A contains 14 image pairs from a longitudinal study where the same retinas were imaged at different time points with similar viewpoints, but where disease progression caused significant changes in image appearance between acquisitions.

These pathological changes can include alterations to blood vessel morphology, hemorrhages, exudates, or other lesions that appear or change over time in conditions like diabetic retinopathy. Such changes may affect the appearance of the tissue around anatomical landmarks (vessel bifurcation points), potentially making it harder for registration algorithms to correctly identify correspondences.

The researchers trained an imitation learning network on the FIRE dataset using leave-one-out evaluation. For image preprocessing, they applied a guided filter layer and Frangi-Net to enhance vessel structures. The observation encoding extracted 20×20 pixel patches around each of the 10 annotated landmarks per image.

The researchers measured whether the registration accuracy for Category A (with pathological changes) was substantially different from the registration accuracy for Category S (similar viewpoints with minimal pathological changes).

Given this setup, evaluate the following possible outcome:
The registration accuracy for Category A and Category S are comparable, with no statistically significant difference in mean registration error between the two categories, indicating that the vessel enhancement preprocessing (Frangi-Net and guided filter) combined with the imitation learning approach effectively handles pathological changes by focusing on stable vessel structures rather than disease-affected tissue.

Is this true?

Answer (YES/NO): NO